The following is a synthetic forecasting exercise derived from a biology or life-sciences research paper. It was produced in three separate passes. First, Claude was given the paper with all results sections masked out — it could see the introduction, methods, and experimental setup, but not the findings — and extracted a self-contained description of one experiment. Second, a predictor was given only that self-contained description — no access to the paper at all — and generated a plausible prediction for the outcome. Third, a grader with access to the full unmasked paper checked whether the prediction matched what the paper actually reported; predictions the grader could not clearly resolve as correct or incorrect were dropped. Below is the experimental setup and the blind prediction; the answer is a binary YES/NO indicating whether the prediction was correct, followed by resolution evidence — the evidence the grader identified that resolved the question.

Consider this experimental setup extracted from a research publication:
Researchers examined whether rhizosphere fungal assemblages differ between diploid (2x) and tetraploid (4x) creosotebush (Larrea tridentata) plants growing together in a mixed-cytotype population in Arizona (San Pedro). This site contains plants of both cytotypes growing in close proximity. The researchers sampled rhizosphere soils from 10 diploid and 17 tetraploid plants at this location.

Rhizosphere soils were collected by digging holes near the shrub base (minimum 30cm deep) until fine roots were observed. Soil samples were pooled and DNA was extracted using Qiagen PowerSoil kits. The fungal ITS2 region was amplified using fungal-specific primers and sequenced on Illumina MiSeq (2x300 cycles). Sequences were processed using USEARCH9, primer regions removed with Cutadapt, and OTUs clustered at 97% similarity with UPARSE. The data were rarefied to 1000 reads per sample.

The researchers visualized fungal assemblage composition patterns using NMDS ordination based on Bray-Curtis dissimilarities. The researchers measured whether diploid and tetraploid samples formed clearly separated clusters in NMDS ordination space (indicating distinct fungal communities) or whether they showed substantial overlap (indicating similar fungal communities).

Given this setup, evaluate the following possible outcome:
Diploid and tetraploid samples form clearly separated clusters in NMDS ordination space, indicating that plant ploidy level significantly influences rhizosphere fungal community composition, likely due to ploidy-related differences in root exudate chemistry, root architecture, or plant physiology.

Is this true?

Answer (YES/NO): NO